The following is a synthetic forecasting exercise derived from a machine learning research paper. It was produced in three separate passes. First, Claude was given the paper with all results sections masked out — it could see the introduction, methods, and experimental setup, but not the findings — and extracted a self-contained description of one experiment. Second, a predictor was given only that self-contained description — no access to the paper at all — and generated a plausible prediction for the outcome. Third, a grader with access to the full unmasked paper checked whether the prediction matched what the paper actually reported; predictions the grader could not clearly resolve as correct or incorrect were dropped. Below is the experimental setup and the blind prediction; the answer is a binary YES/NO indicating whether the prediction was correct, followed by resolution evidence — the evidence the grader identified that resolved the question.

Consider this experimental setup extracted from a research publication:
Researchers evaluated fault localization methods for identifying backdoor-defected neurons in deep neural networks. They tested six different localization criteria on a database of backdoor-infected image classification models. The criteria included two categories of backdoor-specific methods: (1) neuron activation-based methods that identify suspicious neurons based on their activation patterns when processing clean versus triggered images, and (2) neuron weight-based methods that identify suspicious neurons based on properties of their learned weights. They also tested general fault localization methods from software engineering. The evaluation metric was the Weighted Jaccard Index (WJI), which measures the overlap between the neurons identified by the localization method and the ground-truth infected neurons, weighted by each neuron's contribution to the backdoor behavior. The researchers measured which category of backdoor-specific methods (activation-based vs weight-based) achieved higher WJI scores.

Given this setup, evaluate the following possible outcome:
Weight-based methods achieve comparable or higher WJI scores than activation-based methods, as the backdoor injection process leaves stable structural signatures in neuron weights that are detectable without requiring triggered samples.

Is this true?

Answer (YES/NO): YES